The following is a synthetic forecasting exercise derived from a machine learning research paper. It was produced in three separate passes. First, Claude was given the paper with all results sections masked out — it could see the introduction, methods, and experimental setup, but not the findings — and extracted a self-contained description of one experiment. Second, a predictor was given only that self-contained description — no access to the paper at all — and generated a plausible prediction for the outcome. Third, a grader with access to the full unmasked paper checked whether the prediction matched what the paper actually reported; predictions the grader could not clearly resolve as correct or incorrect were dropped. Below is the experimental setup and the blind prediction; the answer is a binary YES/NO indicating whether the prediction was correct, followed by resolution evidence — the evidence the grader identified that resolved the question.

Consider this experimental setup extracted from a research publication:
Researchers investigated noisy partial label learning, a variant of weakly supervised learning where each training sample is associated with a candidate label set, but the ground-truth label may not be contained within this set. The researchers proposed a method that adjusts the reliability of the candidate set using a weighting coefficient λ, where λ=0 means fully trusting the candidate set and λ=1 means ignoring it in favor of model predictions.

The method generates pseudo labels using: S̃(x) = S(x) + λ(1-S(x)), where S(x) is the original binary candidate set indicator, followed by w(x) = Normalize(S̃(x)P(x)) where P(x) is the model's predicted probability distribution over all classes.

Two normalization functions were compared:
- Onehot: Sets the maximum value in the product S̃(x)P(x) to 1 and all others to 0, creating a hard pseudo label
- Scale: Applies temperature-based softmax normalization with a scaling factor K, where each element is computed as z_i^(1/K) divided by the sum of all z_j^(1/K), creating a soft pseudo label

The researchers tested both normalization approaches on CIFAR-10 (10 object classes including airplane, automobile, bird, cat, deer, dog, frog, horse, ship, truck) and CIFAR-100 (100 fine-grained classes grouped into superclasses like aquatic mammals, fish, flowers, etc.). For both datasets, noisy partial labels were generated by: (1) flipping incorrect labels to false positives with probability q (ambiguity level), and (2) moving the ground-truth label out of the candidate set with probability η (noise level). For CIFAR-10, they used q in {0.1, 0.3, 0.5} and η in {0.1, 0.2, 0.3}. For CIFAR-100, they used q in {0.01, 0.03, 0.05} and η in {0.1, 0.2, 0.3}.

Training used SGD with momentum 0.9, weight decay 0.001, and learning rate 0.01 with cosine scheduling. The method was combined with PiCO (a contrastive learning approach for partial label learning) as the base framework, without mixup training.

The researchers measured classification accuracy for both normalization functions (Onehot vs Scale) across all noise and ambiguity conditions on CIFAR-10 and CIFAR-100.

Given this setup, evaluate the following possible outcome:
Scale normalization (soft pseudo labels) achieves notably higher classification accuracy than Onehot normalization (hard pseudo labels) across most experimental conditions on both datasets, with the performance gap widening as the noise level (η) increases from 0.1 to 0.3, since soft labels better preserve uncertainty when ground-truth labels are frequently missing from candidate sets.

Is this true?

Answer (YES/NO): NO